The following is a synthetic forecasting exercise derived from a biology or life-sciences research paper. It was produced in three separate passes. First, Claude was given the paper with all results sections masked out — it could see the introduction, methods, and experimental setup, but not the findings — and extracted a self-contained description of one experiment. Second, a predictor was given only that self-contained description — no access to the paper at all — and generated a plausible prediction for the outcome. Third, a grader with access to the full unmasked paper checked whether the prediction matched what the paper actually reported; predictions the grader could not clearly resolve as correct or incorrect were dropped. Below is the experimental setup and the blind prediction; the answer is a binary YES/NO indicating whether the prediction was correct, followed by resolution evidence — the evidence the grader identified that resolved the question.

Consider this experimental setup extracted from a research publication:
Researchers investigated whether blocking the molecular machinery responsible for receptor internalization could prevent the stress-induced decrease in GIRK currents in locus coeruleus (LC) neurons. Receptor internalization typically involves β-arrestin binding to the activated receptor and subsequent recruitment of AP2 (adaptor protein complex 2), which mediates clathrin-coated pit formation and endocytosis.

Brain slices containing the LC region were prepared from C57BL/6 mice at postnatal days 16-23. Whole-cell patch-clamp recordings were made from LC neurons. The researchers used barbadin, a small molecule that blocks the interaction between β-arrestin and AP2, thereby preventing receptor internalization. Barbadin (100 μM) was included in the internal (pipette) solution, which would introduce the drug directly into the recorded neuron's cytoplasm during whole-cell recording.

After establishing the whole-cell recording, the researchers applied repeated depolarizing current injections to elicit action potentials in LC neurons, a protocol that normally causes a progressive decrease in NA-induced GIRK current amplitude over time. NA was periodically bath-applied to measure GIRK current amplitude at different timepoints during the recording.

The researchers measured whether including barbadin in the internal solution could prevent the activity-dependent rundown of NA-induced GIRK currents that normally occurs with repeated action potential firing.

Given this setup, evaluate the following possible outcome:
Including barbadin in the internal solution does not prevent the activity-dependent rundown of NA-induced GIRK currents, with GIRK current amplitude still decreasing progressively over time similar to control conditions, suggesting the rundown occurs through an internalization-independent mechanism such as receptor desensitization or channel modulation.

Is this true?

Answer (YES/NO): NO